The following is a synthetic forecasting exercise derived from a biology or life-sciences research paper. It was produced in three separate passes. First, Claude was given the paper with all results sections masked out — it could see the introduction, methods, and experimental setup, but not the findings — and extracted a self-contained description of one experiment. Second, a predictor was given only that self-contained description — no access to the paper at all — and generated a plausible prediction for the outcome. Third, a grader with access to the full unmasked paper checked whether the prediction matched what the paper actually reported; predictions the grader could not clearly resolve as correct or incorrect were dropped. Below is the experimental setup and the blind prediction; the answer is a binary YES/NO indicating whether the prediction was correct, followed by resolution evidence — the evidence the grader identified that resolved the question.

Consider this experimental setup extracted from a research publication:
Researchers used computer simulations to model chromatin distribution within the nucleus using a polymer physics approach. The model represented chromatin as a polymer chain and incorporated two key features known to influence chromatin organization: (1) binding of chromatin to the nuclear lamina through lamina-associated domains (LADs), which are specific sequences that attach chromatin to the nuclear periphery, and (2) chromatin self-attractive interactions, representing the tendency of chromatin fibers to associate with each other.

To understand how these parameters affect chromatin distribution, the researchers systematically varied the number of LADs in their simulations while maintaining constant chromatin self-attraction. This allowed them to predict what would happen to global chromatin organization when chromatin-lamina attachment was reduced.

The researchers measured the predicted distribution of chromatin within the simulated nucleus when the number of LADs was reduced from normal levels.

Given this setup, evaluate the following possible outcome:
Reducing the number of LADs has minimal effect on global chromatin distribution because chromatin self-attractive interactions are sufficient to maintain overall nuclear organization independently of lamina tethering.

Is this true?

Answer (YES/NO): NO